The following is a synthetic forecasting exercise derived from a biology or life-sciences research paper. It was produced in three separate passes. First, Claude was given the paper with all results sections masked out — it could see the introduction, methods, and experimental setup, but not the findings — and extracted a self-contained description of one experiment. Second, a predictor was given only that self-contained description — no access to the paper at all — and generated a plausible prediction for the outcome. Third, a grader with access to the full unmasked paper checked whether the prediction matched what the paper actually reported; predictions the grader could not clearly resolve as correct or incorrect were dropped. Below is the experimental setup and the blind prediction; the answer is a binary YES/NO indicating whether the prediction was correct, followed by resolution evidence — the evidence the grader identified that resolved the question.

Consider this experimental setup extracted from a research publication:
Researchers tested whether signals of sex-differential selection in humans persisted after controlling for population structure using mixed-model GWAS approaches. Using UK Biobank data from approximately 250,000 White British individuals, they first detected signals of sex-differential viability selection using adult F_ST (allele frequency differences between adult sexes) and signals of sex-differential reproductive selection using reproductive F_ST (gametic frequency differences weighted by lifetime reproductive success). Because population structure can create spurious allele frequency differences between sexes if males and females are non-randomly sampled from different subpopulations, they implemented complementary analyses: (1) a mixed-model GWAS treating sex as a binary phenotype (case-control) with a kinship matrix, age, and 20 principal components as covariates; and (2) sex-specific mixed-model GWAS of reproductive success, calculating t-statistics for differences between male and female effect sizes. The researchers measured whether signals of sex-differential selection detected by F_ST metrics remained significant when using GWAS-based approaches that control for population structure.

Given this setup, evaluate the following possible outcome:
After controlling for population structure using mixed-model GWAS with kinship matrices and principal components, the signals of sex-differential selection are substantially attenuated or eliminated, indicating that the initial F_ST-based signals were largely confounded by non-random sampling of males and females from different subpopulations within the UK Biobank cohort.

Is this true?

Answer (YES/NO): NO